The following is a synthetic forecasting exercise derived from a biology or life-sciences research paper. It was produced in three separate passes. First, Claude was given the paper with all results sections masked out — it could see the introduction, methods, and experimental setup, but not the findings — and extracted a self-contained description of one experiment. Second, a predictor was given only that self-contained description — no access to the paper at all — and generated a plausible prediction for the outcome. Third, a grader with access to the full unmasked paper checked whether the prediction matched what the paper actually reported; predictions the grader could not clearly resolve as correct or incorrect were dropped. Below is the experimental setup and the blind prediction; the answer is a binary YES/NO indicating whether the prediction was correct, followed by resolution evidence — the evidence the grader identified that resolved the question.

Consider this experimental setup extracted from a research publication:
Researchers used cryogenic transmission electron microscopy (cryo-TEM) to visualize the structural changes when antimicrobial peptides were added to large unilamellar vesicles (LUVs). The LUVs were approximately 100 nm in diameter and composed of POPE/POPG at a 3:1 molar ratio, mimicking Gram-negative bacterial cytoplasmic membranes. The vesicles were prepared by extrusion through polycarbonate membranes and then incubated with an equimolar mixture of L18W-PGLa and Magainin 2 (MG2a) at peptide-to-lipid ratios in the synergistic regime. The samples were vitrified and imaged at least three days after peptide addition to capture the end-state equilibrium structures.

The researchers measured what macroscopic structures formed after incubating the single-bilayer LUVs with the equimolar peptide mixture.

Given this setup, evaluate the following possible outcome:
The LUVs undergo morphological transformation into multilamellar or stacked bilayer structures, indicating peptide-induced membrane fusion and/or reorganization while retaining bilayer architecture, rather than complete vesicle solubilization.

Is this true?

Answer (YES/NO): YES